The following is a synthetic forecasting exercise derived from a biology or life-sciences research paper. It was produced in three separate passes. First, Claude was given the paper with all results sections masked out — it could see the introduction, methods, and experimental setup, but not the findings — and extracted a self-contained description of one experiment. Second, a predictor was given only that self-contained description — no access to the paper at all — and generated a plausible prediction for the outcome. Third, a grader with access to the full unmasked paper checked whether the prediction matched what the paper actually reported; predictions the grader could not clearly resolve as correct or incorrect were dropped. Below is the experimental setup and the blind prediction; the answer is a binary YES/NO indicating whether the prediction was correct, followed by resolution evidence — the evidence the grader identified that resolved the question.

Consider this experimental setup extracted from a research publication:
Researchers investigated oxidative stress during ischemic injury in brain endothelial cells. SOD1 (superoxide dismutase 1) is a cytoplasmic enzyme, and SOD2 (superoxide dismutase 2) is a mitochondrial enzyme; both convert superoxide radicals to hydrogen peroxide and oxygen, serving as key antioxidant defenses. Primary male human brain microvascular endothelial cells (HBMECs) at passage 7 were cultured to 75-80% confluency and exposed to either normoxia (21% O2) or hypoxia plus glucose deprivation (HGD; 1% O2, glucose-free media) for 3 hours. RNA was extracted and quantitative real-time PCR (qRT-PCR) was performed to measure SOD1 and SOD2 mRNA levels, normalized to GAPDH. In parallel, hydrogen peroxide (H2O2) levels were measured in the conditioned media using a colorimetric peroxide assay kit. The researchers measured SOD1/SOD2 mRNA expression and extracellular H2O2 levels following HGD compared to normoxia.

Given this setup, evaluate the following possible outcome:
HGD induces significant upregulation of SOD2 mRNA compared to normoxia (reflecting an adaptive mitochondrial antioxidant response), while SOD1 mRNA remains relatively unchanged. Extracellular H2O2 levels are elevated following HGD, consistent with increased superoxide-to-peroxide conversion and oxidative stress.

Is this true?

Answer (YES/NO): NO